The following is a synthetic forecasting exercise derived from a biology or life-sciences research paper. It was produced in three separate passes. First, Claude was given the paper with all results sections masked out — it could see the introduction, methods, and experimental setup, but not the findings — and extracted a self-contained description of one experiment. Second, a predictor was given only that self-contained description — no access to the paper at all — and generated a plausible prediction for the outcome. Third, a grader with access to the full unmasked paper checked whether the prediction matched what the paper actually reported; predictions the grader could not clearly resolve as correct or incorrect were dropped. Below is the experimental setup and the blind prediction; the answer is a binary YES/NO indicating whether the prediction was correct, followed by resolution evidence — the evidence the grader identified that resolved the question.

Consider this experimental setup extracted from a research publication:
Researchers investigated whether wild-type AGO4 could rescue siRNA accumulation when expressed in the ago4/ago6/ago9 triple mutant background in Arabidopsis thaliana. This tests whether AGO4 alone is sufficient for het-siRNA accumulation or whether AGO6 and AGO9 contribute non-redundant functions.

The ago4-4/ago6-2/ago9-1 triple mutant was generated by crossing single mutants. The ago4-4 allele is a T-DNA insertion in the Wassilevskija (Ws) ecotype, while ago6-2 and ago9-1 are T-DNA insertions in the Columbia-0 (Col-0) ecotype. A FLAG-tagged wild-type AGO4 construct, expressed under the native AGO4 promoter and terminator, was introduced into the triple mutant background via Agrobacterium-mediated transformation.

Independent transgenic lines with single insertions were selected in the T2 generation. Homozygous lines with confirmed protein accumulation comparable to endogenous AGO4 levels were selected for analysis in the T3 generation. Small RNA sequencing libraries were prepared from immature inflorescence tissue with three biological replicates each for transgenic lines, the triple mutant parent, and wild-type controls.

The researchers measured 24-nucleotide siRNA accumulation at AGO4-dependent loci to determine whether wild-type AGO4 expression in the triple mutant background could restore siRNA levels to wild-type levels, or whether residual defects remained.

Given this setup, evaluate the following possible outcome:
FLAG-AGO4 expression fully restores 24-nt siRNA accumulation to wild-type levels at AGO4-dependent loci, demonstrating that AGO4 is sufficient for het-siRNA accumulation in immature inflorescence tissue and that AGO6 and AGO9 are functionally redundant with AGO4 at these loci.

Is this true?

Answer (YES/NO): NO